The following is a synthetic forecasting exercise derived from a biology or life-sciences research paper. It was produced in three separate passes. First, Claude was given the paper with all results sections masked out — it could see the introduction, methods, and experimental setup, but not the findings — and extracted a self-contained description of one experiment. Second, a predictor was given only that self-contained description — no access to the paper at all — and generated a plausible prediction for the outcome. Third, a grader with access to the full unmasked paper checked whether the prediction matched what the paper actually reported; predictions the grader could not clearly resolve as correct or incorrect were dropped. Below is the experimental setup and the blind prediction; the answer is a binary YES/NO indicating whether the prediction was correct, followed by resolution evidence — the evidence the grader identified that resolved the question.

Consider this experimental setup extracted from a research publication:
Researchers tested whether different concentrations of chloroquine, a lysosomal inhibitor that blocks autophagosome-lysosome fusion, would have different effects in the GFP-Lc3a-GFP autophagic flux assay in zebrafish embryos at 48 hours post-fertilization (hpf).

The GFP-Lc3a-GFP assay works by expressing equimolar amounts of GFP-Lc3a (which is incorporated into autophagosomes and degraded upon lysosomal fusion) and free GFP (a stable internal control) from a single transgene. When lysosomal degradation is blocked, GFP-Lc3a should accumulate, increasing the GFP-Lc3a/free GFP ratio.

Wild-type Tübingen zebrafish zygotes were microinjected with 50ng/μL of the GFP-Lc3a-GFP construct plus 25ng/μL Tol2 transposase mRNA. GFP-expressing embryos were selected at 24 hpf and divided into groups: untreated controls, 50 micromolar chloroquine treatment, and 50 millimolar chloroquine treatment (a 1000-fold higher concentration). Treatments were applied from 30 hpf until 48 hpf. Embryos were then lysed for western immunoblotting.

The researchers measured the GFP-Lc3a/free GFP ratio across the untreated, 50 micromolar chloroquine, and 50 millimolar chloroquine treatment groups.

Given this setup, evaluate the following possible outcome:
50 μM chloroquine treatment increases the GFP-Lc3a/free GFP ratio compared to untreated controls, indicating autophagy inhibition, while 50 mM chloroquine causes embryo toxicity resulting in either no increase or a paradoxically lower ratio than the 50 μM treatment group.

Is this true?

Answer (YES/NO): NO